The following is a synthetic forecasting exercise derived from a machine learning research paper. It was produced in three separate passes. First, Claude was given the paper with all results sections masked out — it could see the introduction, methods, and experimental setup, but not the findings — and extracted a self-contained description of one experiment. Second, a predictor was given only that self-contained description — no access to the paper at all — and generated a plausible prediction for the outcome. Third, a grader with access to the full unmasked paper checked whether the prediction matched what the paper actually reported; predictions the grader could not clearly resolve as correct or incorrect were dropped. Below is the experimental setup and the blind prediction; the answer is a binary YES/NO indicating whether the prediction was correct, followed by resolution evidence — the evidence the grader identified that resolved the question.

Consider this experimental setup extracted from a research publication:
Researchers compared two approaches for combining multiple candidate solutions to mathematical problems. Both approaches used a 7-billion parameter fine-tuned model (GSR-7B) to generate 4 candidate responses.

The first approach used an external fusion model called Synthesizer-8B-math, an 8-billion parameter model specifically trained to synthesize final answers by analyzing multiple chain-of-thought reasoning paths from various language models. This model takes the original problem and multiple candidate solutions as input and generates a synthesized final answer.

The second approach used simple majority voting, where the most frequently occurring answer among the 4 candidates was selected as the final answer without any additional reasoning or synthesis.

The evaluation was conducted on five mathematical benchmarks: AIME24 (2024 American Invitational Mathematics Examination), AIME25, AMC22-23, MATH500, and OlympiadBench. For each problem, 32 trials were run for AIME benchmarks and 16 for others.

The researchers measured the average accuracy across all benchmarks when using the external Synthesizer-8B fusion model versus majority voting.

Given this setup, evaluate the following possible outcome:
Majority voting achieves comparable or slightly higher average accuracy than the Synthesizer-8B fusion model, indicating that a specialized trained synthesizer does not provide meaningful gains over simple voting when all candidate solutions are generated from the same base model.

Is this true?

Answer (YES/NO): YES